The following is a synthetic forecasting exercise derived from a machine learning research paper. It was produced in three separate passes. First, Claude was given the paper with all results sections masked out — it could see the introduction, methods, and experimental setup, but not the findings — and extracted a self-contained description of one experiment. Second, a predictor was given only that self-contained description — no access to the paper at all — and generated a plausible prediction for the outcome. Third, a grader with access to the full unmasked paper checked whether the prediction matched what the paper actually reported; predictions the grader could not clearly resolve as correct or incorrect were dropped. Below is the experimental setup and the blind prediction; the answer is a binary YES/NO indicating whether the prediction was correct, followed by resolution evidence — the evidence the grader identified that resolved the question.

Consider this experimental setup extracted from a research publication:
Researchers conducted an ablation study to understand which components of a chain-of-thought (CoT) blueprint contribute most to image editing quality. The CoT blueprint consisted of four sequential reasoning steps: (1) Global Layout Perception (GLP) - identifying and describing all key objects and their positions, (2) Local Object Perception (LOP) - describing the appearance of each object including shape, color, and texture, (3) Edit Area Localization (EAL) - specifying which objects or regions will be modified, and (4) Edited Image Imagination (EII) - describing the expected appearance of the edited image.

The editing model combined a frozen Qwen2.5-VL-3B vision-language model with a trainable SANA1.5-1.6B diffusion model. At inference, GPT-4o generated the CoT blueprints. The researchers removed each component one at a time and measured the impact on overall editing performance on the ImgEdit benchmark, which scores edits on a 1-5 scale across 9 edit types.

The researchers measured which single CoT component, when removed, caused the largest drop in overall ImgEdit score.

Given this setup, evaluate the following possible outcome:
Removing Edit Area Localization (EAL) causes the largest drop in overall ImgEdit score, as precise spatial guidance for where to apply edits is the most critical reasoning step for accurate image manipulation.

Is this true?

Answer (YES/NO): NO